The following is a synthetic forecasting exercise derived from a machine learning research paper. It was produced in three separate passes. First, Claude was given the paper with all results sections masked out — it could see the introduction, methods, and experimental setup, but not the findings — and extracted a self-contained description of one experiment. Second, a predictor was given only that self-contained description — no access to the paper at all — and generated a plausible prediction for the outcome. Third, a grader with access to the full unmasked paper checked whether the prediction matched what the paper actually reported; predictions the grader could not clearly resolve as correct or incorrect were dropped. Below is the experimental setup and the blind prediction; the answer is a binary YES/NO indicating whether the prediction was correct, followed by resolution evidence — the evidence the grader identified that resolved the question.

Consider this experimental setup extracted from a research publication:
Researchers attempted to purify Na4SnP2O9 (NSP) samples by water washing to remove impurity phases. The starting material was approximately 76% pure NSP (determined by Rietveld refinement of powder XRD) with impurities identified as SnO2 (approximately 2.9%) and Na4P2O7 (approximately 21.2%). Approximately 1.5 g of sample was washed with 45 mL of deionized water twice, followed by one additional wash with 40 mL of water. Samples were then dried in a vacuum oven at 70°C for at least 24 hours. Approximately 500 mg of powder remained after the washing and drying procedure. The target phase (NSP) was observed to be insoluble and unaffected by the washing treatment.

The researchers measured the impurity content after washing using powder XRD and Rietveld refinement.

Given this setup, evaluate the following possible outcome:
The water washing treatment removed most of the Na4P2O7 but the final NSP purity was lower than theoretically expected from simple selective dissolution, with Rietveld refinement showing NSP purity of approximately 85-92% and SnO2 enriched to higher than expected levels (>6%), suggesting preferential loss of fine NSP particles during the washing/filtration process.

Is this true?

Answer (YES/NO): NO